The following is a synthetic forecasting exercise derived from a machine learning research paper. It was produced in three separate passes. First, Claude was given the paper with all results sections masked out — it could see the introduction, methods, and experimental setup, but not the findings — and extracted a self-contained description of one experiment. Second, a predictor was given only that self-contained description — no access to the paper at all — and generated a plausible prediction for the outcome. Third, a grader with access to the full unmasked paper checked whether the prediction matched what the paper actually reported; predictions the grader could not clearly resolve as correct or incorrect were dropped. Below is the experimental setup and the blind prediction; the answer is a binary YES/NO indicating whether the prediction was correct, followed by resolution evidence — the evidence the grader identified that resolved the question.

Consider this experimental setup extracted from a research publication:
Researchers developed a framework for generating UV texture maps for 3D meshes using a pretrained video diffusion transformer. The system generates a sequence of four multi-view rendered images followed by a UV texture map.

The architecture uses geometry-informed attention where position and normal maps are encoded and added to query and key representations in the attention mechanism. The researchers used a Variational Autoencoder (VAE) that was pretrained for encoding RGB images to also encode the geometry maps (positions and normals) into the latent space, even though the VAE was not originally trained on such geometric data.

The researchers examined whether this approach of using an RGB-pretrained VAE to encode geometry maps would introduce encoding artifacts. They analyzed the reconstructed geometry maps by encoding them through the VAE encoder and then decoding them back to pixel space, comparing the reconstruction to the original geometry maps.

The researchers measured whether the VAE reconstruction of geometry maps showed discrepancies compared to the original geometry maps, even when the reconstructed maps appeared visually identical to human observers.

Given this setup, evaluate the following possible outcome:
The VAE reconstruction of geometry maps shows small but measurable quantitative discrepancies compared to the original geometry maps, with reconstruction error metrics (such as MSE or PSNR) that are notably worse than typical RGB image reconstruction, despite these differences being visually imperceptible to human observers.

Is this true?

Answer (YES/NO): NO